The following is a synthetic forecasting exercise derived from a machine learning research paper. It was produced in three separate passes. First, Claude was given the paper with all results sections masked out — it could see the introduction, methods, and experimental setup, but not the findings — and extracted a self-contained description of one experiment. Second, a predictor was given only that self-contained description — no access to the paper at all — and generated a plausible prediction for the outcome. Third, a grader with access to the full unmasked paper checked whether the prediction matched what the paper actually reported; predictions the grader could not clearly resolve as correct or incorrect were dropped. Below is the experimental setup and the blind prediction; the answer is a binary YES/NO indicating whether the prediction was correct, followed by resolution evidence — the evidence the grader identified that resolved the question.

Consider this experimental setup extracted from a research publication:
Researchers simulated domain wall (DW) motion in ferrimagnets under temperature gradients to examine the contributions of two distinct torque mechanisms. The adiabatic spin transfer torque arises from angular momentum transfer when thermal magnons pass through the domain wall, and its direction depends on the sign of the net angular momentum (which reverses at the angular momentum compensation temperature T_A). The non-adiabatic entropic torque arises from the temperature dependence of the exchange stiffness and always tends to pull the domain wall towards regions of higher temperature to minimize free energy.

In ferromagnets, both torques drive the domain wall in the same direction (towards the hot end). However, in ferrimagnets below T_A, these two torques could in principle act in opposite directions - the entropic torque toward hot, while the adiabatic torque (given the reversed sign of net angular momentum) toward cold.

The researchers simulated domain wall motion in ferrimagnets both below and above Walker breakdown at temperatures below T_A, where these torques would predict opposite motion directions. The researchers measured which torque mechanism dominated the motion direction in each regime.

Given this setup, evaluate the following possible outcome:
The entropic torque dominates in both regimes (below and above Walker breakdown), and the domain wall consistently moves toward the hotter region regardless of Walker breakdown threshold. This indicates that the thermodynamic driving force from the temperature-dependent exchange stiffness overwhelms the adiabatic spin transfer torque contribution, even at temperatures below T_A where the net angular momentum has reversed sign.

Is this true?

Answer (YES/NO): NO